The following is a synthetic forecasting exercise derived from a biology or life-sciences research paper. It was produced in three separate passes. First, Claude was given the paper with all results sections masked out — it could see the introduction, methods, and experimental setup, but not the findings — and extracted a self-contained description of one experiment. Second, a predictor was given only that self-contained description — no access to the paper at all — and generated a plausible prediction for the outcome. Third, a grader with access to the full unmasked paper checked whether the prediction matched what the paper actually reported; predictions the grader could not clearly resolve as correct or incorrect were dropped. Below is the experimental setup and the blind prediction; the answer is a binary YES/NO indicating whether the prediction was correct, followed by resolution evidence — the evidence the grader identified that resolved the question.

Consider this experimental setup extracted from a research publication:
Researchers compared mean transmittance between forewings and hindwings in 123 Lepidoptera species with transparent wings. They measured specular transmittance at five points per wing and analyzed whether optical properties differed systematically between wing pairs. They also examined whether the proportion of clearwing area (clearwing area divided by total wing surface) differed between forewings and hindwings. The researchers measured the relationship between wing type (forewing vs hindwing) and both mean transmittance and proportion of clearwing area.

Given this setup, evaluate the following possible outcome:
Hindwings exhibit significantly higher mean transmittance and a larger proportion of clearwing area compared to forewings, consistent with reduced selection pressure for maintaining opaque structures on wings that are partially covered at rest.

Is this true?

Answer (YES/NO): NO